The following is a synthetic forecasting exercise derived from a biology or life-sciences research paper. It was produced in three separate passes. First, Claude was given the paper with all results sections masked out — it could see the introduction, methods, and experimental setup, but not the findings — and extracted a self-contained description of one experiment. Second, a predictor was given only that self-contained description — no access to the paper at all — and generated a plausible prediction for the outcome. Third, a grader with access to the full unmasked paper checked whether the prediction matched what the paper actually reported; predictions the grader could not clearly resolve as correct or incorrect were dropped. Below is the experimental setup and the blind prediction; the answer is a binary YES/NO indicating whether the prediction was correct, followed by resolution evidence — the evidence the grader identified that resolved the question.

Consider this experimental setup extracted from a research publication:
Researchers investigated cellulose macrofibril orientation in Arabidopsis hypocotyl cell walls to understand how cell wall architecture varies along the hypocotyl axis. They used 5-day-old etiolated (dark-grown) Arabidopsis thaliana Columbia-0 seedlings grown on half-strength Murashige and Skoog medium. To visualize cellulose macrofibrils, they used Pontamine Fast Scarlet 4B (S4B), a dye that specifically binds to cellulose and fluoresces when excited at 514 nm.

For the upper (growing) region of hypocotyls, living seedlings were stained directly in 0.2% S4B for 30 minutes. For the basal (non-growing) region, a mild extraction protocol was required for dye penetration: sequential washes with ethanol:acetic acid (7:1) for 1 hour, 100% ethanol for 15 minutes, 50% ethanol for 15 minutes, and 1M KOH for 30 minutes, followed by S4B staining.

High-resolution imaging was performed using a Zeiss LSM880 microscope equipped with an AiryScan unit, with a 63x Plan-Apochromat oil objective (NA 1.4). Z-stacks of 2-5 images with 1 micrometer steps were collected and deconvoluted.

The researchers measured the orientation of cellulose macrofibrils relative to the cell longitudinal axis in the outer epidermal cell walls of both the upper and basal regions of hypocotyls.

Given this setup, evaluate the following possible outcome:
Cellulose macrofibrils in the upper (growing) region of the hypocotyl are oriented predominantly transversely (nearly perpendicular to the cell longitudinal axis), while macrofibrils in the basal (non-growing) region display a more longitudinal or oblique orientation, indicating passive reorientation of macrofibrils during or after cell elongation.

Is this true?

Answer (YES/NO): NO